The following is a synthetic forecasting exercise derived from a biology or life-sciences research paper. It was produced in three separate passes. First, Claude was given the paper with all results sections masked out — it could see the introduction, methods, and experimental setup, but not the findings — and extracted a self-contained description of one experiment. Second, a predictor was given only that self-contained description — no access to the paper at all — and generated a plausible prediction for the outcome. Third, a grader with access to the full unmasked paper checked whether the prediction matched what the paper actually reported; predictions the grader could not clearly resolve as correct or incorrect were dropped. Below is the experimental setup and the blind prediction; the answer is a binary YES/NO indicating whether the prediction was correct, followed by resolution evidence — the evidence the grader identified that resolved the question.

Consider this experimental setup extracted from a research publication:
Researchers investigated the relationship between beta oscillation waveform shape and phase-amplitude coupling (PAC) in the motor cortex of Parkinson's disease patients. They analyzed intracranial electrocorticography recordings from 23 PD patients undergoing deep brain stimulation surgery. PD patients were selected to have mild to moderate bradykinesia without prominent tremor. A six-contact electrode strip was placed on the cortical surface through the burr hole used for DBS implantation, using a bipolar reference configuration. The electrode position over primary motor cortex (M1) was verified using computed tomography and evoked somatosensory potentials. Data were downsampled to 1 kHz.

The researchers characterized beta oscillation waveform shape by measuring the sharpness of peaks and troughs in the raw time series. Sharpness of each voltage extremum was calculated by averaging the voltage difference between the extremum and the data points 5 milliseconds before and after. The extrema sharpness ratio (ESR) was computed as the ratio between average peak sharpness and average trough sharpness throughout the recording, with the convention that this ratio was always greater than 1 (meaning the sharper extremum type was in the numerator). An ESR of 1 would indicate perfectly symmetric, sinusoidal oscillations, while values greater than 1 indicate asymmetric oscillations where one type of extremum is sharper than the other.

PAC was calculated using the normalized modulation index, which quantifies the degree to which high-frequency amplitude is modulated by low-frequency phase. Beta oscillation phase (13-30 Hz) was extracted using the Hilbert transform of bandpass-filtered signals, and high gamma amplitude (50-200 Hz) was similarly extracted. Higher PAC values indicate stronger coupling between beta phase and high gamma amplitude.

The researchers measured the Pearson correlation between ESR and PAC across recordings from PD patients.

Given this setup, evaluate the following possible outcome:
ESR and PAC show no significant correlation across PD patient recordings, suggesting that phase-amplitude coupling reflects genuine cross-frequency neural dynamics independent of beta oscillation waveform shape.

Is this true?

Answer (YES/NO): NO